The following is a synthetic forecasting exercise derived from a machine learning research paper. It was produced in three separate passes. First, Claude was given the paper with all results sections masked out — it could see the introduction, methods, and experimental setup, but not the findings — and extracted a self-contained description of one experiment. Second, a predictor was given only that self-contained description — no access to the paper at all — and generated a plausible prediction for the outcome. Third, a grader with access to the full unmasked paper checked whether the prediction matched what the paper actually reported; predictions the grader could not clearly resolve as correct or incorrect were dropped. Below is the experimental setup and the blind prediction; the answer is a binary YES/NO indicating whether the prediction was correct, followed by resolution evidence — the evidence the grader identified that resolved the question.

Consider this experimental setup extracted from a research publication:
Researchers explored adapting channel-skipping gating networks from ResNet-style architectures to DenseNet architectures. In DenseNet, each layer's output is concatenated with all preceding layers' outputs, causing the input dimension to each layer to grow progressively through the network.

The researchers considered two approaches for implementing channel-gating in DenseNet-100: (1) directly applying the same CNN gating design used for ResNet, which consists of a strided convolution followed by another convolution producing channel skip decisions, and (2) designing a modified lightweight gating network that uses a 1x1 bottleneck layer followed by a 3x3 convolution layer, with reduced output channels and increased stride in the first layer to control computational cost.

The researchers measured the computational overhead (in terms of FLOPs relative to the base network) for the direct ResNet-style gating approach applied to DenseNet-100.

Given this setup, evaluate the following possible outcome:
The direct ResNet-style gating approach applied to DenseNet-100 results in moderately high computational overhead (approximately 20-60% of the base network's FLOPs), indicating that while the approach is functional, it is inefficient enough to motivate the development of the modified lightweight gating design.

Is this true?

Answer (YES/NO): NO